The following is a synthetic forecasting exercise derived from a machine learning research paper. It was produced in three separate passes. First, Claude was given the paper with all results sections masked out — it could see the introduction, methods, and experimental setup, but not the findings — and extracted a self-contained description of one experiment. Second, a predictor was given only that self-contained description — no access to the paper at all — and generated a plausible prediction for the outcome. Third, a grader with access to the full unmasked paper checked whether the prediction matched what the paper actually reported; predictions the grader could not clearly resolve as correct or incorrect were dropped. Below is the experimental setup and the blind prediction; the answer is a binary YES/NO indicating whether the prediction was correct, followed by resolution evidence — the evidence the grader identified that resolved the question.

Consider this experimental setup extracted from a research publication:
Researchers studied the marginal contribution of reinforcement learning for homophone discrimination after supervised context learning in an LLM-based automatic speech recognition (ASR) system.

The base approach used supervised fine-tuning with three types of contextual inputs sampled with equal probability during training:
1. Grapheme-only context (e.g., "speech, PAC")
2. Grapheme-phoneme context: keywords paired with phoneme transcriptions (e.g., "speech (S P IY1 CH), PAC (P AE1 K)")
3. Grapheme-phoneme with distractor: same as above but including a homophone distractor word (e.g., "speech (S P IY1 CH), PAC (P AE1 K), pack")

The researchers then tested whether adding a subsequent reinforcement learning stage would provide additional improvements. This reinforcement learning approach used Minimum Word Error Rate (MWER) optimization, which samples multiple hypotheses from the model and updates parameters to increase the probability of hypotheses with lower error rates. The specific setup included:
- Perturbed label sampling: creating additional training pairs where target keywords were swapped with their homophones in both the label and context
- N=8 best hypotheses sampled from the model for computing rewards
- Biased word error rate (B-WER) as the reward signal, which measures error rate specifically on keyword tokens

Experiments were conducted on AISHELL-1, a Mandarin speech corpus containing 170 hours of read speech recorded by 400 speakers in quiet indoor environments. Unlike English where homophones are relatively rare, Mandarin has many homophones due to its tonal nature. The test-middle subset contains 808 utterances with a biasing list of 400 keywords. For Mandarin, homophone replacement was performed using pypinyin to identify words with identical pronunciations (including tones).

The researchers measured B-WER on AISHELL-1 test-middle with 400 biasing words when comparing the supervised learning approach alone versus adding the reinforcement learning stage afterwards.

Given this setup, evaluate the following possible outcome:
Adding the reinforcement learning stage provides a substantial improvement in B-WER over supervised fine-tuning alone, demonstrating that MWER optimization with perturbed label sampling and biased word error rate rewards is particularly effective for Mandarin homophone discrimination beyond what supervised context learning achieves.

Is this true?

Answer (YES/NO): NO